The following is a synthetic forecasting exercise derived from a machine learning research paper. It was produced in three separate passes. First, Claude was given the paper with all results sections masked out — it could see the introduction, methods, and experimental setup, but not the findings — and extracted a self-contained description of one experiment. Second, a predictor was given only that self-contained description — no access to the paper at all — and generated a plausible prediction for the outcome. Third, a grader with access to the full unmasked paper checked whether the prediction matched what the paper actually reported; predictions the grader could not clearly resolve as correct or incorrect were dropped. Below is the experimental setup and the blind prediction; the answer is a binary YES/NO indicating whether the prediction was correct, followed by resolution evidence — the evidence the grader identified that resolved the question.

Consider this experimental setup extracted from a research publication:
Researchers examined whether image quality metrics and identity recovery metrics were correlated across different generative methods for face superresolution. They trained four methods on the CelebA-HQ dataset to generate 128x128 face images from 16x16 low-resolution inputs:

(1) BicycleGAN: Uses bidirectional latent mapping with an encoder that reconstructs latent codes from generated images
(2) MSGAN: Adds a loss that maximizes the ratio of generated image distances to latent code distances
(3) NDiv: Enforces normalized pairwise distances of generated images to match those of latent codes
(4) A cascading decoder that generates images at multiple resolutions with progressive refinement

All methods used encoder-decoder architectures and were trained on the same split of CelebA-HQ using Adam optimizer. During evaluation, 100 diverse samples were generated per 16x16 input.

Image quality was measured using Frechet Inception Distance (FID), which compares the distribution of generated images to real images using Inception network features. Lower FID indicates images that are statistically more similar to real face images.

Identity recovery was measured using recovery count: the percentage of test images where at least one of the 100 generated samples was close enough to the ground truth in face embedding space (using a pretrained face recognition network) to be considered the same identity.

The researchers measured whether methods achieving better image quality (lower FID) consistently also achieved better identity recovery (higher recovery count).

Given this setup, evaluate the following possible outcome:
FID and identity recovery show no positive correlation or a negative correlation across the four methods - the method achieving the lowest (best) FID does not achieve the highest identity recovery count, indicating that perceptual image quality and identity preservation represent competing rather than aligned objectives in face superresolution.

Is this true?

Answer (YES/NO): YES